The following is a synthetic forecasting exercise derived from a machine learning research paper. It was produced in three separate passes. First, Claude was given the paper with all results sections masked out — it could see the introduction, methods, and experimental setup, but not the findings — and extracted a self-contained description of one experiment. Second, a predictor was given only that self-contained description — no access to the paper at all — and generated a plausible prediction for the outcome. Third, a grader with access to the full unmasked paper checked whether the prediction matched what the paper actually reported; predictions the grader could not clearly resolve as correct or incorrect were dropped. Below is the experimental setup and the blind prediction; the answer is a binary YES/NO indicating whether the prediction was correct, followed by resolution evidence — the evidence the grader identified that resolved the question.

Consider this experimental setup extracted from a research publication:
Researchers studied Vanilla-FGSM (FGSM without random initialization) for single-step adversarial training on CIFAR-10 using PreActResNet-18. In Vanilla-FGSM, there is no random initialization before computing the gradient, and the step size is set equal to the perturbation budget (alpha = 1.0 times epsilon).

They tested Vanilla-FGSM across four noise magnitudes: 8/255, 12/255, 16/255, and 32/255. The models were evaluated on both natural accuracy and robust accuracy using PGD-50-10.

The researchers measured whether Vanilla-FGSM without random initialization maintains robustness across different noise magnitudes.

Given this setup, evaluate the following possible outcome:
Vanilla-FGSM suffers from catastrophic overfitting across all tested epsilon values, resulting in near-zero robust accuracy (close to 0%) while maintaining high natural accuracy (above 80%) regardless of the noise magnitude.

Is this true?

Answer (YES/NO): NO